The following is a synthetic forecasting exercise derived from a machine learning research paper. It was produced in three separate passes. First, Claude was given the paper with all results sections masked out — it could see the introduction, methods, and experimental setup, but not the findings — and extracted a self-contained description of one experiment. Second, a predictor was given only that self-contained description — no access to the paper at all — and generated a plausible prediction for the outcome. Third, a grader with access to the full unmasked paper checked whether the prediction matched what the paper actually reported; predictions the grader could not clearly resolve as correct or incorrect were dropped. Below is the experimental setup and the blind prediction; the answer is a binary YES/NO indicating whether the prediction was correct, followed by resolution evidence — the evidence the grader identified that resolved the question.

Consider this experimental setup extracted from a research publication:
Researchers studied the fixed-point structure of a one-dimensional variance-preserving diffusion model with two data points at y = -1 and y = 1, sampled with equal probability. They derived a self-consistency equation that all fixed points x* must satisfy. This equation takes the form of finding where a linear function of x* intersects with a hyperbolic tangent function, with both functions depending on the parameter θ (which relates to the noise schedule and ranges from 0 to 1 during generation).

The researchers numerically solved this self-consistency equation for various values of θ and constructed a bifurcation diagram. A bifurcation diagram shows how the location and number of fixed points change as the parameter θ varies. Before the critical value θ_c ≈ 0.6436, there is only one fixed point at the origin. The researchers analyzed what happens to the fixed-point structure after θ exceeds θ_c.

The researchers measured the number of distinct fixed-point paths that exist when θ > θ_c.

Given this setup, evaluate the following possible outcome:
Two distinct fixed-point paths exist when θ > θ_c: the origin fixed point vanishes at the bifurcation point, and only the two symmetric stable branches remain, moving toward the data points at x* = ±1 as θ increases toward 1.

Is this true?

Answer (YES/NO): NO